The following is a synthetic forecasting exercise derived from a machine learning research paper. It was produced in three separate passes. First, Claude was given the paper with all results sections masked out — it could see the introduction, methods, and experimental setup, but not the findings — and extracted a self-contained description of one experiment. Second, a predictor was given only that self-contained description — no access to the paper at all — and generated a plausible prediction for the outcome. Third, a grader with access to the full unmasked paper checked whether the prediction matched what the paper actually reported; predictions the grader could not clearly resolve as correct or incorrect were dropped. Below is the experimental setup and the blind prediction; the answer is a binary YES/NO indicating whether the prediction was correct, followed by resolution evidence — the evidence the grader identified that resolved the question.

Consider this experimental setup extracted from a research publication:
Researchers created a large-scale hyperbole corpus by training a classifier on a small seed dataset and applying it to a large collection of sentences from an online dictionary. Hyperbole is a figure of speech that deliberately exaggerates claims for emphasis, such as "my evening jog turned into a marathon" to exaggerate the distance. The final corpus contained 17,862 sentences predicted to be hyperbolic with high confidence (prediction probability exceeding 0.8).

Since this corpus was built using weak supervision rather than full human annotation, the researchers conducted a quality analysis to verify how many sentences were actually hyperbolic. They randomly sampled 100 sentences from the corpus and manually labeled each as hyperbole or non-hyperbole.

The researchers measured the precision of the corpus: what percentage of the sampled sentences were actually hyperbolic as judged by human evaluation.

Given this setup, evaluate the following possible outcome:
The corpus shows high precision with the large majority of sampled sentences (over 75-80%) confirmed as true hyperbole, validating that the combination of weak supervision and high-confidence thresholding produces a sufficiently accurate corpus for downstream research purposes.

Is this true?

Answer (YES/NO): YES